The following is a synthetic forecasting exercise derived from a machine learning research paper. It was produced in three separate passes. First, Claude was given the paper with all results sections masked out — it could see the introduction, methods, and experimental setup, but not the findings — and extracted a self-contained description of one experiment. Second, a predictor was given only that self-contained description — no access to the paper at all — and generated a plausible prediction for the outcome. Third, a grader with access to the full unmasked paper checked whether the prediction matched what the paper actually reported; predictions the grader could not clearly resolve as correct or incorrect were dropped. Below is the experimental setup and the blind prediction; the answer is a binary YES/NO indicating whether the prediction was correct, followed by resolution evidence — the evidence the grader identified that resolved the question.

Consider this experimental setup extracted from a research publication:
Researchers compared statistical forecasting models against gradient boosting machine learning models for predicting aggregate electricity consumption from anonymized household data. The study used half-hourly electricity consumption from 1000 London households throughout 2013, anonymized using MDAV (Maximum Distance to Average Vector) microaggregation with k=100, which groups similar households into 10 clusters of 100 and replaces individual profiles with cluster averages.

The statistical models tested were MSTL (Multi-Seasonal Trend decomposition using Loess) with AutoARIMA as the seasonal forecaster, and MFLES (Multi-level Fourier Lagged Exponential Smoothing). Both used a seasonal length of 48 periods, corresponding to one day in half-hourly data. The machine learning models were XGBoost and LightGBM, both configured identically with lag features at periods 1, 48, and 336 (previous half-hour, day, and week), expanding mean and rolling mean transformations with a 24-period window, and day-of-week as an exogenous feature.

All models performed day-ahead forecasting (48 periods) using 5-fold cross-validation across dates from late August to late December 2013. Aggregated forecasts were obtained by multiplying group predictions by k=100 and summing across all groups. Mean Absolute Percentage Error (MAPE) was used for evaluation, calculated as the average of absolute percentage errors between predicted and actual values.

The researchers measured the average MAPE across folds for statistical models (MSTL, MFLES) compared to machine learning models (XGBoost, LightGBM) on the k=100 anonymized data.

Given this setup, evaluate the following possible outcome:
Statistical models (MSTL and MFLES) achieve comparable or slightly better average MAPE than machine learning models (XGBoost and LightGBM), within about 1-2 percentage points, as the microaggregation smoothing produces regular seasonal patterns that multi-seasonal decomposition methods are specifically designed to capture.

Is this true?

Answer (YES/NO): NO